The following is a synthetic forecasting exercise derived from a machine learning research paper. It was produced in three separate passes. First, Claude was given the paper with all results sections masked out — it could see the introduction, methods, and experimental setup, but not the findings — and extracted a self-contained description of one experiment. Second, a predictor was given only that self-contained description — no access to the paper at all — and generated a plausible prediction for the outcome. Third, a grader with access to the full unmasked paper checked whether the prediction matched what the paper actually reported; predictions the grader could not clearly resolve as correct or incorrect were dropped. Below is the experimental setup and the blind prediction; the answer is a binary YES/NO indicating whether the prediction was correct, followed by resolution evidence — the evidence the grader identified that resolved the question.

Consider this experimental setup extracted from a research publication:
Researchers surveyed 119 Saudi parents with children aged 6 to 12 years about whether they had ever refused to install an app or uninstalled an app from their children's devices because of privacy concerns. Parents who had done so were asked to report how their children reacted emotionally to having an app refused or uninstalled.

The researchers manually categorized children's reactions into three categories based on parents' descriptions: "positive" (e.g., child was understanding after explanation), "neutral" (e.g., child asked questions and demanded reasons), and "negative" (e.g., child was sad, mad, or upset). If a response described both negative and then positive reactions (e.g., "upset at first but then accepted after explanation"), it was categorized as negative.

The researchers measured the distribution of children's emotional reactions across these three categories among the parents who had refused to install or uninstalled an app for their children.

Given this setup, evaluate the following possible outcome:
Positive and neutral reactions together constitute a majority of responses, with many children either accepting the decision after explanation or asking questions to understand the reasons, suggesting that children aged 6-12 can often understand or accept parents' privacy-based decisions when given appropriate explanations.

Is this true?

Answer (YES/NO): NO